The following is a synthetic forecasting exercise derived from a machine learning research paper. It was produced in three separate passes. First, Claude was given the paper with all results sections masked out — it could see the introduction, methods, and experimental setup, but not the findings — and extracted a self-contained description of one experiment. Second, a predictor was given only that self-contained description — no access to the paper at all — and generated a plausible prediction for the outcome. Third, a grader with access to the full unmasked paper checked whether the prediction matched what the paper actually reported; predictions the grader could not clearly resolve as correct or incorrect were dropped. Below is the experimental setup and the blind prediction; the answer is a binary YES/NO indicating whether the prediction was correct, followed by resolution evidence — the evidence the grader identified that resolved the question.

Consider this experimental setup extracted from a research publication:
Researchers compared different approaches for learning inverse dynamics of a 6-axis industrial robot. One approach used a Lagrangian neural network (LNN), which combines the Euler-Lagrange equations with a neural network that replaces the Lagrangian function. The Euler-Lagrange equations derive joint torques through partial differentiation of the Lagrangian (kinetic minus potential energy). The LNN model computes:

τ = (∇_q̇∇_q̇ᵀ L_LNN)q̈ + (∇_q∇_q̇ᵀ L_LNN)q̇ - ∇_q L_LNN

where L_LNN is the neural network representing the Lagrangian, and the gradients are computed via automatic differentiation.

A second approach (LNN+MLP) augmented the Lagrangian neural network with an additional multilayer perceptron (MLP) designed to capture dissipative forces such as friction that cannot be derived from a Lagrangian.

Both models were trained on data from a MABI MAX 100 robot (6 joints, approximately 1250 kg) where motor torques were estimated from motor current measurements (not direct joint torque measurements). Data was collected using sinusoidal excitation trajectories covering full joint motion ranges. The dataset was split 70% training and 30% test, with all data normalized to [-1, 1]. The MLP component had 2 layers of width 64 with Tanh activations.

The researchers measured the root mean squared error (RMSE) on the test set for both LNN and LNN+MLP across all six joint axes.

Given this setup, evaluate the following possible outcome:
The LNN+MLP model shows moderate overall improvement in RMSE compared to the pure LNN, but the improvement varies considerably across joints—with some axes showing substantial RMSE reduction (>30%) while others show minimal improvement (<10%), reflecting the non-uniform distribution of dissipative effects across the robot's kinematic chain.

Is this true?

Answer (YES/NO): NO